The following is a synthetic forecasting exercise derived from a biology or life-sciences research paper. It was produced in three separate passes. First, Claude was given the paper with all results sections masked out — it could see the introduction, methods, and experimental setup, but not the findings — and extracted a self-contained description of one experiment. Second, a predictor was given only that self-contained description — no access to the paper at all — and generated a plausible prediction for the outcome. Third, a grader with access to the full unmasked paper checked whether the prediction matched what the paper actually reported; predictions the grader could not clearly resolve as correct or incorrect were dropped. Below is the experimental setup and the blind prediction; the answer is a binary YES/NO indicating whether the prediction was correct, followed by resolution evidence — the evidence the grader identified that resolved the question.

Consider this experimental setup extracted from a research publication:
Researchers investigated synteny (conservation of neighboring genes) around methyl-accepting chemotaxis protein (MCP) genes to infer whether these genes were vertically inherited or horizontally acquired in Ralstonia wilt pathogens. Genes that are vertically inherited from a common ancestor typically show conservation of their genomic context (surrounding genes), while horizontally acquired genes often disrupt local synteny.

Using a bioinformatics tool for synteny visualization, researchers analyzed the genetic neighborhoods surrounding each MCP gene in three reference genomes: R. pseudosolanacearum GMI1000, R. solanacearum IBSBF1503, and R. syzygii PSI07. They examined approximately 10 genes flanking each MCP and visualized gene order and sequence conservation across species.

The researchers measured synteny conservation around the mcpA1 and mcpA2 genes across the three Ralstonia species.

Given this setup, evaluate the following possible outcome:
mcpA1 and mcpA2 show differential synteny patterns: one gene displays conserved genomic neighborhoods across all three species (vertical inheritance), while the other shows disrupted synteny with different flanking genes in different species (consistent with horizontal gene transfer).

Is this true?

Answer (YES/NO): NO